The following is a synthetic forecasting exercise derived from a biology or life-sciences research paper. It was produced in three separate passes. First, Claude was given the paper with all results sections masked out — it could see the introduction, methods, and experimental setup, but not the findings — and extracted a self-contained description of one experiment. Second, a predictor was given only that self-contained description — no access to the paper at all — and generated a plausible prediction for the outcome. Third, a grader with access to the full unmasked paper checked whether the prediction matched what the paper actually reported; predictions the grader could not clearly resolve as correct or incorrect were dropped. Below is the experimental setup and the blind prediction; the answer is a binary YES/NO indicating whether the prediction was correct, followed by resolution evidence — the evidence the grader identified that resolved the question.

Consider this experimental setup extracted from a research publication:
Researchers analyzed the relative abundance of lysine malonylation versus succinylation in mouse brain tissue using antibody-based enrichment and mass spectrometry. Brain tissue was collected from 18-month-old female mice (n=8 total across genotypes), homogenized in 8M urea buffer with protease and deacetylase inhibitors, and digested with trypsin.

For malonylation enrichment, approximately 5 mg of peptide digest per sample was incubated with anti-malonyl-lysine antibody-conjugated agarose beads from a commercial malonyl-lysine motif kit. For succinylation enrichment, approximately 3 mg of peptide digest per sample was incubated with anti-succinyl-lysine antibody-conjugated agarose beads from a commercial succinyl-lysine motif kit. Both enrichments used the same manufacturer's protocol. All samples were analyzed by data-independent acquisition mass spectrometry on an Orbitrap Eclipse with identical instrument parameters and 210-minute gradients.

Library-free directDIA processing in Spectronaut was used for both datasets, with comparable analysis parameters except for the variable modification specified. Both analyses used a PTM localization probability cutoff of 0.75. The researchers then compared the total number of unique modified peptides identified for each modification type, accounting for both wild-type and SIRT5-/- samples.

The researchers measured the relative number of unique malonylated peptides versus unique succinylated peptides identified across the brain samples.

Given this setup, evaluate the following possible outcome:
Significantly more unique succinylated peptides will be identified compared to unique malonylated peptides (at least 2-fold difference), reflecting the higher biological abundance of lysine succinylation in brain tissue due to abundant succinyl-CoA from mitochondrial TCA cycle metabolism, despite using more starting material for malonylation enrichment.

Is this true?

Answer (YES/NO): YES